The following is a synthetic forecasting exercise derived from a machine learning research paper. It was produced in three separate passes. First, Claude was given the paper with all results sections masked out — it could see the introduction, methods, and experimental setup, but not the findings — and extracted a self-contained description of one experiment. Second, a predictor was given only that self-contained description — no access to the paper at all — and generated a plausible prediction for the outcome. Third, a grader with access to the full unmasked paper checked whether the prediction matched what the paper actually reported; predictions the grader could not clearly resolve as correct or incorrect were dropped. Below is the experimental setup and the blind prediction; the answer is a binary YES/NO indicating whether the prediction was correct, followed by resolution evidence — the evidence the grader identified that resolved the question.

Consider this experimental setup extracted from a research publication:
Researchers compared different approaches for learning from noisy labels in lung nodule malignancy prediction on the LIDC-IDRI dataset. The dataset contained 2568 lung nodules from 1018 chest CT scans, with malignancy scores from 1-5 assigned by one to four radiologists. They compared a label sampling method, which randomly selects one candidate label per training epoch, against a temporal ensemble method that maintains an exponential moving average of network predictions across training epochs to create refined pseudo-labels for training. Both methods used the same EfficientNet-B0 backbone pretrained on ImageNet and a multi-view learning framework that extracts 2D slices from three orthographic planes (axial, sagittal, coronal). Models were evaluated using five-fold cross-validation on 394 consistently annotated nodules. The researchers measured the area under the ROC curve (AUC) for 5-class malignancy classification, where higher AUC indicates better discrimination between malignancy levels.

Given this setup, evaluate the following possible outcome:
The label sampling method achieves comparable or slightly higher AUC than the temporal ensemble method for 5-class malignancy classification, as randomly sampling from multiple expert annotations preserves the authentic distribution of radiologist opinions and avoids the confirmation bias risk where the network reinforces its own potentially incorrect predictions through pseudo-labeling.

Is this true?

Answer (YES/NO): YES